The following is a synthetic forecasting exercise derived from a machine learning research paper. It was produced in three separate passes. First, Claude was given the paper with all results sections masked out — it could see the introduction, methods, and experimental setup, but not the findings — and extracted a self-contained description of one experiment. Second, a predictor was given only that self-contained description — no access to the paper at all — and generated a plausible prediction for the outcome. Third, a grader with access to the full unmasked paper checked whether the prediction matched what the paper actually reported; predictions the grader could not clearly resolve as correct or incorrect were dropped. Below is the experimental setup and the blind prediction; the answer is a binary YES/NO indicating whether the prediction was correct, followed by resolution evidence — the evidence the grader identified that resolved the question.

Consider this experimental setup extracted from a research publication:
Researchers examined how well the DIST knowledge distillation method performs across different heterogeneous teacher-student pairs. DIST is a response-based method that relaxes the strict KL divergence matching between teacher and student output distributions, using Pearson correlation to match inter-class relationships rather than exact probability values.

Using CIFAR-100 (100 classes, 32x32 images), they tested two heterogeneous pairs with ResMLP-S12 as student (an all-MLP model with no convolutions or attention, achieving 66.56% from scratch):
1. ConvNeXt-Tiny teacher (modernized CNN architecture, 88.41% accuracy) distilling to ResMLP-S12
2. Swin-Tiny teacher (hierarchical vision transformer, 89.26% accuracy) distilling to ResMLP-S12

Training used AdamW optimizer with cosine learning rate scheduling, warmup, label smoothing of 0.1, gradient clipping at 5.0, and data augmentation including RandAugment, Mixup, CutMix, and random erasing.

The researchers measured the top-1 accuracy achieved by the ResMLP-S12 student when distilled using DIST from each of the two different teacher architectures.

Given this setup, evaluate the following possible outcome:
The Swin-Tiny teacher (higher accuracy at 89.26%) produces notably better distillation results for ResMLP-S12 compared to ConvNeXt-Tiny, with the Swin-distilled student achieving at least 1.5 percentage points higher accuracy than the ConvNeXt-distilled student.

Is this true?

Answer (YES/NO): NO